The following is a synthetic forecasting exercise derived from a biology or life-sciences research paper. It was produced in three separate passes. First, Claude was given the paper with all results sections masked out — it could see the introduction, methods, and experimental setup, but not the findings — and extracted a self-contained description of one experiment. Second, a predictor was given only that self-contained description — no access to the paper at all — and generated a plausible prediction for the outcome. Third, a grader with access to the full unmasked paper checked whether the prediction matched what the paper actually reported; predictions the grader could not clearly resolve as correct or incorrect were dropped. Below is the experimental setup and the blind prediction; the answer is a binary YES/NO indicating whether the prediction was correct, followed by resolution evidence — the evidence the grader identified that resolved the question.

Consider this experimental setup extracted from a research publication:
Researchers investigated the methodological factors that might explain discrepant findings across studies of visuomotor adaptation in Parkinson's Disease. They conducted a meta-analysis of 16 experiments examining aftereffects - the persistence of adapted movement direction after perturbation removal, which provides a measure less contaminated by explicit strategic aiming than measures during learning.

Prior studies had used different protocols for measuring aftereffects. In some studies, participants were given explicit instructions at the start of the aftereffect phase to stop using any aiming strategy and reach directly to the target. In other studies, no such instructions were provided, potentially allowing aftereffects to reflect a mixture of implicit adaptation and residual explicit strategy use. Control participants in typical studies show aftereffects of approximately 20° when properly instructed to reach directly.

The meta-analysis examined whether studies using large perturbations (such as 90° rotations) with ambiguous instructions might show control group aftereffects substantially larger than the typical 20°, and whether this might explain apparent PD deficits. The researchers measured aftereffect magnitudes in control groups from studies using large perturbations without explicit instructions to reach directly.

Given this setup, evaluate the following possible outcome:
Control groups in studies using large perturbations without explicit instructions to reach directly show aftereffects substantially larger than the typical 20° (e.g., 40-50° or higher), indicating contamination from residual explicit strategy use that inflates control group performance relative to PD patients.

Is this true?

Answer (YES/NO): YES